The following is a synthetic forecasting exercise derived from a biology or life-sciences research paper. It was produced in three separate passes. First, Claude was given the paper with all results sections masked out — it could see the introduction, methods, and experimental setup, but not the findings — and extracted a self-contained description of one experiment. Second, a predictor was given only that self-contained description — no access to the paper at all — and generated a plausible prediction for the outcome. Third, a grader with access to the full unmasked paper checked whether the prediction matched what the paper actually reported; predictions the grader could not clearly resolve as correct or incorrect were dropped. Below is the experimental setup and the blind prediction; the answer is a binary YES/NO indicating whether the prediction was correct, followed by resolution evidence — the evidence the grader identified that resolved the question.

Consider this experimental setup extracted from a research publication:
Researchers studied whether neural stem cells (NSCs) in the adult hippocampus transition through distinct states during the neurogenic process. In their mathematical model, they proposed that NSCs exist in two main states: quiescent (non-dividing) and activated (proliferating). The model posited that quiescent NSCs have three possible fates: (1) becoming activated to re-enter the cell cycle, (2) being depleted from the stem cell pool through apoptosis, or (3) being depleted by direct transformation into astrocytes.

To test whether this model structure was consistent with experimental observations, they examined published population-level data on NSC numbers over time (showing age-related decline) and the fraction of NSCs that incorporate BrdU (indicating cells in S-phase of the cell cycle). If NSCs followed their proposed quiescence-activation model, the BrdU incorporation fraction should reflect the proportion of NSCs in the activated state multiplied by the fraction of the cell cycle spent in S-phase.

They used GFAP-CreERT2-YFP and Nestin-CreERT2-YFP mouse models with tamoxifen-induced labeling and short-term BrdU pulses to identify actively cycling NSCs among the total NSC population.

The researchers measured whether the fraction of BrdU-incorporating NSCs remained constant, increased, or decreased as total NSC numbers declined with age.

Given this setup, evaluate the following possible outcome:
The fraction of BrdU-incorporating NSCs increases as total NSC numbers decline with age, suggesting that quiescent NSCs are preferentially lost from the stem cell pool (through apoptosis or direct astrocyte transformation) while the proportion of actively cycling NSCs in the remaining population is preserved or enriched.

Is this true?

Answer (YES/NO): NO